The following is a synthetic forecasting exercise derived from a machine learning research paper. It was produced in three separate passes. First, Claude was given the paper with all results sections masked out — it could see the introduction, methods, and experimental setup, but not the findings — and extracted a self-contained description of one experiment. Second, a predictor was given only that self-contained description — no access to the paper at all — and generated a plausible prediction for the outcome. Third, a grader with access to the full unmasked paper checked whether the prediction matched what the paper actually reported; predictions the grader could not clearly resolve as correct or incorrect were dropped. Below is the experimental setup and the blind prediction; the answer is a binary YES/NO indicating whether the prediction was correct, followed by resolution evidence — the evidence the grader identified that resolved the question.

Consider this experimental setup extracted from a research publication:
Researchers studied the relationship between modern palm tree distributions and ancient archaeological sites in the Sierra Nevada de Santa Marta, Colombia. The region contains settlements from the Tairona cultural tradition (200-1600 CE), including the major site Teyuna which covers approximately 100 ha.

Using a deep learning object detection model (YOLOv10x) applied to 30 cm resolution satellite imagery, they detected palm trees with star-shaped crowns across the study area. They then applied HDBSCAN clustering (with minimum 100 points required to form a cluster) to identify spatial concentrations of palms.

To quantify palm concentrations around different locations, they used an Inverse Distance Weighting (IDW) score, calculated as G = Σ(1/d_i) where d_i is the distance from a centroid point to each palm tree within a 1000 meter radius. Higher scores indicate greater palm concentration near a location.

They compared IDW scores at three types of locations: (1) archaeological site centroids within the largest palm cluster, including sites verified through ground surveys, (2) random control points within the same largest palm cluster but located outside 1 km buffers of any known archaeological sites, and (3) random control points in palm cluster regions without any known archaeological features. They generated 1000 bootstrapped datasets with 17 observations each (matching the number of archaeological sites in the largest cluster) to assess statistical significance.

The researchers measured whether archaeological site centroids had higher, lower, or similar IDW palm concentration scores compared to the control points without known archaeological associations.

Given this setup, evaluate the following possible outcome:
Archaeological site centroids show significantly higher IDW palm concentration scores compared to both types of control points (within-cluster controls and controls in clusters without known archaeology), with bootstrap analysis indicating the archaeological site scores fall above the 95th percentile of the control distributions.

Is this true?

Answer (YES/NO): NO